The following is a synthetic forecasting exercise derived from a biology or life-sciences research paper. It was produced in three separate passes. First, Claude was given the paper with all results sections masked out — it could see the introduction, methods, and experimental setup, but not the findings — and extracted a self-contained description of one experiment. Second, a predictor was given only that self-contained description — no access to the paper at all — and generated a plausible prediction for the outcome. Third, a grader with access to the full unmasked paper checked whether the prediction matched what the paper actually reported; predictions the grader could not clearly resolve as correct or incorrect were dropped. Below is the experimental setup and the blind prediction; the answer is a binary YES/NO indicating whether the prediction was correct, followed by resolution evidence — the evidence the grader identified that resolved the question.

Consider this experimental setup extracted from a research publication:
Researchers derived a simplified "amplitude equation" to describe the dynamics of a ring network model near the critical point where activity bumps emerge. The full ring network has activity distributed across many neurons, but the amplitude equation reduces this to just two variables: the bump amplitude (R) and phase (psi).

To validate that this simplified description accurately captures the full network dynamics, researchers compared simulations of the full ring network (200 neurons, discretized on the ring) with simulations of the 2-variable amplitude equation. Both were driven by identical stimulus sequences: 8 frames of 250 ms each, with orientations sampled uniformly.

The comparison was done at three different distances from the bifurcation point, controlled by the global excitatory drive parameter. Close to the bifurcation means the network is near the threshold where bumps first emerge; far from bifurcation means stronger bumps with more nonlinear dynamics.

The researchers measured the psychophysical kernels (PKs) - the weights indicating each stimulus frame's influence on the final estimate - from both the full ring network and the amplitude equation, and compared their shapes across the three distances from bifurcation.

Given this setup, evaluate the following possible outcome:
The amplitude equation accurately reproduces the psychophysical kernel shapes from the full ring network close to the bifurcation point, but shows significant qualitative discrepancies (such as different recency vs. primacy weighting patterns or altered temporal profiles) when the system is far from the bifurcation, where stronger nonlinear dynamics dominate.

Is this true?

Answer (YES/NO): NO